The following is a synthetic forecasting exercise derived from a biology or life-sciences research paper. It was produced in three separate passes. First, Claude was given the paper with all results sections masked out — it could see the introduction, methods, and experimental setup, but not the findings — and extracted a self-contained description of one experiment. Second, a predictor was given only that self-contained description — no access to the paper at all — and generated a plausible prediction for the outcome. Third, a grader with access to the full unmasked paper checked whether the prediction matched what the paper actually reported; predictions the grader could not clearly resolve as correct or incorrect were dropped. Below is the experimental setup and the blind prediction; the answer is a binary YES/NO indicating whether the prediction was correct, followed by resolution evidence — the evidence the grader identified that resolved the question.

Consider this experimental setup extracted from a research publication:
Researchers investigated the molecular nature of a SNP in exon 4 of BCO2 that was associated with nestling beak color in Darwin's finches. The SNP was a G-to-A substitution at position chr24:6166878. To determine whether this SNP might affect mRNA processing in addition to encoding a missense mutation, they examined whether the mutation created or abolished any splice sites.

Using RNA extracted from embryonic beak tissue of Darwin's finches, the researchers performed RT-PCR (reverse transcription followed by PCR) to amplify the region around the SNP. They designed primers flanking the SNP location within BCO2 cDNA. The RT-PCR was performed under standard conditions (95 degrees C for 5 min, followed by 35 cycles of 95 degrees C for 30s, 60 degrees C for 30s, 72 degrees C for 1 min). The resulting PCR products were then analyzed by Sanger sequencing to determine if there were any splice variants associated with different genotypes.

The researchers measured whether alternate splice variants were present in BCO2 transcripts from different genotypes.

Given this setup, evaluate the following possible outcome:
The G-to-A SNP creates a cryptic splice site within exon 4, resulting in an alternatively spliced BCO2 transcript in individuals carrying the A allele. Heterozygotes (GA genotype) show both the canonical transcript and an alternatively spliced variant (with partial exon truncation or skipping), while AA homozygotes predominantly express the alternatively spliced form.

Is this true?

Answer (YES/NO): NO